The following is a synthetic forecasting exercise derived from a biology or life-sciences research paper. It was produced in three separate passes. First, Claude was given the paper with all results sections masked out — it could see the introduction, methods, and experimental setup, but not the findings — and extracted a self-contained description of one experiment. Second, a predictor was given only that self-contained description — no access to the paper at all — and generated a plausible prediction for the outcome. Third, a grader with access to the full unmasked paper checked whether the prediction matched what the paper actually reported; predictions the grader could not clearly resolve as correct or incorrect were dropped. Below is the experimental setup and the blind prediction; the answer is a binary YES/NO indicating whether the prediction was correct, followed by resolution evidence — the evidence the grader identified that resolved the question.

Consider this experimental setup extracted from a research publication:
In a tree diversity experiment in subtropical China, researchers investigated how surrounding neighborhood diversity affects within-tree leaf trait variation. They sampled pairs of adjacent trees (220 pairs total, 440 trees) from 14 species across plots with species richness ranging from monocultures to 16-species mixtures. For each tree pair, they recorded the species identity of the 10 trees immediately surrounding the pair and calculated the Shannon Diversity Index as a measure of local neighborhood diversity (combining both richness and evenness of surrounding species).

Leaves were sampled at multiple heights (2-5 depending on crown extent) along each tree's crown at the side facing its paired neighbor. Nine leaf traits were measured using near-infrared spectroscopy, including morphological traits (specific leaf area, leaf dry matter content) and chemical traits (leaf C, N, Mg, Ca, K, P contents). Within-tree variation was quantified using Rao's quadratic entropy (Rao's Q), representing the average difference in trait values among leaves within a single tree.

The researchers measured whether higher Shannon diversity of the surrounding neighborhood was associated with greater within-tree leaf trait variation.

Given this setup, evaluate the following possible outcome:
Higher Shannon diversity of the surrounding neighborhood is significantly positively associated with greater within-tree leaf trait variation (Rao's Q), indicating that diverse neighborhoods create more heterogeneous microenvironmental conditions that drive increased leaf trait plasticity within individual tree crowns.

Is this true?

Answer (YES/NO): NO